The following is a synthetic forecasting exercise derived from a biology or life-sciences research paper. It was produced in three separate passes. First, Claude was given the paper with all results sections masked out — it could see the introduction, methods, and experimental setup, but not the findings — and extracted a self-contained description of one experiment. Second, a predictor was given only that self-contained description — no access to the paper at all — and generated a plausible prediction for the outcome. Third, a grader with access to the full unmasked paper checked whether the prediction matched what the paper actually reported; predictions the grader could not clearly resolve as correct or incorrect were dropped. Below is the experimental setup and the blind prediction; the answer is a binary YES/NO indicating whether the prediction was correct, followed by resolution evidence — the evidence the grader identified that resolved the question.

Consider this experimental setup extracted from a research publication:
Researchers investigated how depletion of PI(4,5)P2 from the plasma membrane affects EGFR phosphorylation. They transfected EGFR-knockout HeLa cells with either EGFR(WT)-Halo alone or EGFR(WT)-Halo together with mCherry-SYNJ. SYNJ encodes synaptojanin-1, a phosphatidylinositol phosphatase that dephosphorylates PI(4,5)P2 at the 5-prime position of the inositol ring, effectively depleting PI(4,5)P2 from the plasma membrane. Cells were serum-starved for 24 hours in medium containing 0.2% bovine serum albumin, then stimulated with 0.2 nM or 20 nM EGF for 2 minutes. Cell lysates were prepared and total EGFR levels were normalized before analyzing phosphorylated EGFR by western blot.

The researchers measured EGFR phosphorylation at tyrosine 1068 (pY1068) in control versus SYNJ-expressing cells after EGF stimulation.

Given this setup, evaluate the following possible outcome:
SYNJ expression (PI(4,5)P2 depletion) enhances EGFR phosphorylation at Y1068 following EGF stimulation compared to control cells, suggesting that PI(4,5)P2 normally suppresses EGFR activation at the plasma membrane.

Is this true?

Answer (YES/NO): NO